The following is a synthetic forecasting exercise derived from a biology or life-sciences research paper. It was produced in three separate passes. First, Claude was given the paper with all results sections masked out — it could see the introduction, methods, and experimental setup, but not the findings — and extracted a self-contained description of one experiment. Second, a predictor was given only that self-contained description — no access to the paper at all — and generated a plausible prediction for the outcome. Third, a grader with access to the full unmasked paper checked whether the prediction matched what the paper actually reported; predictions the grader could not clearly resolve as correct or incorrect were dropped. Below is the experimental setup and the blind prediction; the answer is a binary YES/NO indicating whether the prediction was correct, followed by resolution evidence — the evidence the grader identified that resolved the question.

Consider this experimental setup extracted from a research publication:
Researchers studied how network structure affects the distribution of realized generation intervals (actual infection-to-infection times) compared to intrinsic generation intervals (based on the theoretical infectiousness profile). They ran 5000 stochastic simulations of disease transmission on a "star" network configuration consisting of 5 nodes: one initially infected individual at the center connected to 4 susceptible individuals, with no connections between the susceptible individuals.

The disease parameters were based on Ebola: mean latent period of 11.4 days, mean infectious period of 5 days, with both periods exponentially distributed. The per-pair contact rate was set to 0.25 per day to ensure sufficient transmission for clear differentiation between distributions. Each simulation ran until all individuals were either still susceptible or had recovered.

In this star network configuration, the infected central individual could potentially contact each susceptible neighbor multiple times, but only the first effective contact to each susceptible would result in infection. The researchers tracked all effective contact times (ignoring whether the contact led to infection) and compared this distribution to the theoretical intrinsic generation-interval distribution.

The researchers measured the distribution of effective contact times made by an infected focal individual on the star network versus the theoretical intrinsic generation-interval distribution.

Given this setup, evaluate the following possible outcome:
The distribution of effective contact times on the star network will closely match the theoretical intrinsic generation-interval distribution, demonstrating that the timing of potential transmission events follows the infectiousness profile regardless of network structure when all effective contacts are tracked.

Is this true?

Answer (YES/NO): YES